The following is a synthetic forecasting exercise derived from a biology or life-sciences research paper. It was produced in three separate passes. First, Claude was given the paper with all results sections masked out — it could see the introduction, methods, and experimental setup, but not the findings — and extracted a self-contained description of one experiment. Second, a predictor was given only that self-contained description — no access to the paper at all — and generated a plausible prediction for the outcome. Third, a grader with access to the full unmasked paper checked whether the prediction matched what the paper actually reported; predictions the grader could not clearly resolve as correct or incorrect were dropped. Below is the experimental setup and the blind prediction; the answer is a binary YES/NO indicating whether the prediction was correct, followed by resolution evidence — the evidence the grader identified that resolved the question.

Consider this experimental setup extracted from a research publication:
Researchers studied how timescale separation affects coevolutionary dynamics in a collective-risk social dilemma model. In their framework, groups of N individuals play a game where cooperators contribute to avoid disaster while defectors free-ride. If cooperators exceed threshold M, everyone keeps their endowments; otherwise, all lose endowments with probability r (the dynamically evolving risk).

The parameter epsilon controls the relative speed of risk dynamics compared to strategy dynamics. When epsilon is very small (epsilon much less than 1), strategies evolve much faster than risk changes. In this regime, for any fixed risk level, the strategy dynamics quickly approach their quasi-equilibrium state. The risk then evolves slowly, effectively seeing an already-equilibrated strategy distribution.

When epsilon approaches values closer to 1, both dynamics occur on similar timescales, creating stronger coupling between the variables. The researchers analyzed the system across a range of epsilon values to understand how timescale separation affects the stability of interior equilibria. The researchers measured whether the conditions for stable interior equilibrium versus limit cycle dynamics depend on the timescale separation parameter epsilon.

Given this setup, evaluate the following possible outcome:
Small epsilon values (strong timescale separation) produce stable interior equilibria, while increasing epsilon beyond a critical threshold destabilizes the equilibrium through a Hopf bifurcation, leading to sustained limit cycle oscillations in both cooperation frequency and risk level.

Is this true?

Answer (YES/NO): NO